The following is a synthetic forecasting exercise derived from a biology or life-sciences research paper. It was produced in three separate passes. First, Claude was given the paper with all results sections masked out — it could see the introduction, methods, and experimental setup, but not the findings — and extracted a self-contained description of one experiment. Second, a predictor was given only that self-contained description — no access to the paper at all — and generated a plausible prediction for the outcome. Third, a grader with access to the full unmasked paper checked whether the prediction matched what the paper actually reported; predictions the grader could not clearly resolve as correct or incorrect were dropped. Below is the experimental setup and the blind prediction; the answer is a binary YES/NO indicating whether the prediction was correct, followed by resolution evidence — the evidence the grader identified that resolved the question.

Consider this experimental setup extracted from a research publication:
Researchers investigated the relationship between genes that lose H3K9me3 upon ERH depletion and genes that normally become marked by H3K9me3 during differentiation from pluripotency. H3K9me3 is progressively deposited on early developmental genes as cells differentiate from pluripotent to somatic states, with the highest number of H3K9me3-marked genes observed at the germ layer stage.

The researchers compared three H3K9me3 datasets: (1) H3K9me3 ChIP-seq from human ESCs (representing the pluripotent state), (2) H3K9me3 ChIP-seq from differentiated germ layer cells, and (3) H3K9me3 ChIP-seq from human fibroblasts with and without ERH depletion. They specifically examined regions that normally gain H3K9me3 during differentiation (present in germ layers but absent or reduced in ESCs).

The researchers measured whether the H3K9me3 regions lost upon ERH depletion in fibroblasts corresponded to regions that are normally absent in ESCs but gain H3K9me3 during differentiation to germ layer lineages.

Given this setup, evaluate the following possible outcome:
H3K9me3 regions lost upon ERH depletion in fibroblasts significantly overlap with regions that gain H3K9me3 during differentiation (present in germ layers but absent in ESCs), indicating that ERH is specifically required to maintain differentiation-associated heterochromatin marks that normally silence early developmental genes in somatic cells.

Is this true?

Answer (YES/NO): YES